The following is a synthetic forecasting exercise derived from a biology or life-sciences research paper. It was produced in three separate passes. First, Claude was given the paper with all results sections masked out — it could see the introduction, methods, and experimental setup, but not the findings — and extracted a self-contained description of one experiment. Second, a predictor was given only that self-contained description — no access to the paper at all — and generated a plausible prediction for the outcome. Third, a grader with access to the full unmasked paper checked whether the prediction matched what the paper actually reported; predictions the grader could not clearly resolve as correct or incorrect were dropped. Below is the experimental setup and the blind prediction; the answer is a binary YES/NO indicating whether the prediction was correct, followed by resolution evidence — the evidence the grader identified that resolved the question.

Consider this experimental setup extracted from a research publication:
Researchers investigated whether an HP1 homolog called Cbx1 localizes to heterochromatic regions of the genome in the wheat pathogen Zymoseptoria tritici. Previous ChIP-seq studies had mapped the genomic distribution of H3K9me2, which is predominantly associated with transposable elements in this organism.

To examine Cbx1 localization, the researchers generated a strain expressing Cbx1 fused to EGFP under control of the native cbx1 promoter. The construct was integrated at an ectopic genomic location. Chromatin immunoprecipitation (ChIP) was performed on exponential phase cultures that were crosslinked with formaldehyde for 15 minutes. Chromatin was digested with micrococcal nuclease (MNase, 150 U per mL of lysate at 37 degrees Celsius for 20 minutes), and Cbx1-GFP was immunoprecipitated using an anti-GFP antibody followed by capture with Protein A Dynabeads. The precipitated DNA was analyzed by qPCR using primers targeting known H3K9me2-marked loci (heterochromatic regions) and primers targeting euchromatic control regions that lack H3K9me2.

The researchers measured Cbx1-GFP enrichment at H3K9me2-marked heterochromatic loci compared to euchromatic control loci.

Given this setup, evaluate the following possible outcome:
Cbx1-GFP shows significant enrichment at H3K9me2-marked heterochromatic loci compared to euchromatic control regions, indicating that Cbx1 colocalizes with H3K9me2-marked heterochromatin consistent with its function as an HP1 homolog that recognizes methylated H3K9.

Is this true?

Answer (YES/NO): YES